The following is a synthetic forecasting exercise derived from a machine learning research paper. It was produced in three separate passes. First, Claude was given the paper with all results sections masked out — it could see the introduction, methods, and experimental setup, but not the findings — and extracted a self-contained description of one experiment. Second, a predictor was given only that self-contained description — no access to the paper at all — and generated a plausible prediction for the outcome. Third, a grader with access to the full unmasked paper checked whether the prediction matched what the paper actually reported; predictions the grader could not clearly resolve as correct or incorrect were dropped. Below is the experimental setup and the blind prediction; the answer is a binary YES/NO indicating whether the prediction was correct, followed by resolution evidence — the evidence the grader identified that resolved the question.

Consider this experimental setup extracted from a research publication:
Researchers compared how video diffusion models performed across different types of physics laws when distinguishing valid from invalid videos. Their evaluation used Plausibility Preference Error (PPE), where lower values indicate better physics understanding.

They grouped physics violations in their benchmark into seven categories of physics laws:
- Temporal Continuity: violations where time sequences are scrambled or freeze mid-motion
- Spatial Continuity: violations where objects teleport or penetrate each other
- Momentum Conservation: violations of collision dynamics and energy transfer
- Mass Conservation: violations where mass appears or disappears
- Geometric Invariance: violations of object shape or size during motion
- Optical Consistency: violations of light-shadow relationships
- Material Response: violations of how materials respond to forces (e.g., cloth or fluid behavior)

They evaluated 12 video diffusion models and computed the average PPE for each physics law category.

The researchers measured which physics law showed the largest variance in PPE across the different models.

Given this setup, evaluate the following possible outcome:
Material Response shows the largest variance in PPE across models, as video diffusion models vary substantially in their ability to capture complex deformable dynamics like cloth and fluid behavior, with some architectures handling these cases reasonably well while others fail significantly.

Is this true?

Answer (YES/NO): NO